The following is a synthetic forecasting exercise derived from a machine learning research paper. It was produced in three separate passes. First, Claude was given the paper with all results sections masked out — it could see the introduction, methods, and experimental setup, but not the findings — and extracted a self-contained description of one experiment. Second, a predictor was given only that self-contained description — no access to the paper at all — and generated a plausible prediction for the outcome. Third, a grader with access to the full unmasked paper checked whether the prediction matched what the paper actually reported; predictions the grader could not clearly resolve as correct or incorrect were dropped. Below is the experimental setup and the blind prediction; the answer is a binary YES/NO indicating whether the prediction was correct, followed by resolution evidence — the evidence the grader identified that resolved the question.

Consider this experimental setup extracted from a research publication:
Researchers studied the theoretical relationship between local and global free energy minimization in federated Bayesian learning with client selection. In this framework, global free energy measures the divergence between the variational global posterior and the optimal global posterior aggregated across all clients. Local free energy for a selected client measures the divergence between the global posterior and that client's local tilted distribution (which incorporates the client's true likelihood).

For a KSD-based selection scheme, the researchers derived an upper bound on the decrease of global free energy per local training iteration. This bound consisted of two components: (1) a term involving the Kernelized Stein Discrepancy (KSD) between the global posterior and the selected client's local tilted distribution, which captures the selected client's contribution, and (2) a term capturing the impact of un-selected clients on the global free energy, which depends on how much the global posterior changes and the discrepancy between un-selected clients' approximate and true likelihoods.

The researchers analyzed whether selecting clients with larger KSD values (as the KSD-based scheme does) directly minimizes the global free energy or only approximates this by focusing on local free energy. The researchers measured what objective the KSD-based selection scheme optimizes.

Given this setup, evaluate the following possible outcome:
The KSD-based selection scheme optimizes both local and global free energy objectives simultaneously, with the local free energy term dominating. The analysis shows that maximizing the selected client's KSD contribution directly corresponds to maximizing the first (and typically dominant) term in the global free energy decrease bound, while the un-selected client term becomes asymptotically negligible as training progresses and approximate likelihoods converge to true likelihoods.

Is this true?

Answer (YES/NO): NO